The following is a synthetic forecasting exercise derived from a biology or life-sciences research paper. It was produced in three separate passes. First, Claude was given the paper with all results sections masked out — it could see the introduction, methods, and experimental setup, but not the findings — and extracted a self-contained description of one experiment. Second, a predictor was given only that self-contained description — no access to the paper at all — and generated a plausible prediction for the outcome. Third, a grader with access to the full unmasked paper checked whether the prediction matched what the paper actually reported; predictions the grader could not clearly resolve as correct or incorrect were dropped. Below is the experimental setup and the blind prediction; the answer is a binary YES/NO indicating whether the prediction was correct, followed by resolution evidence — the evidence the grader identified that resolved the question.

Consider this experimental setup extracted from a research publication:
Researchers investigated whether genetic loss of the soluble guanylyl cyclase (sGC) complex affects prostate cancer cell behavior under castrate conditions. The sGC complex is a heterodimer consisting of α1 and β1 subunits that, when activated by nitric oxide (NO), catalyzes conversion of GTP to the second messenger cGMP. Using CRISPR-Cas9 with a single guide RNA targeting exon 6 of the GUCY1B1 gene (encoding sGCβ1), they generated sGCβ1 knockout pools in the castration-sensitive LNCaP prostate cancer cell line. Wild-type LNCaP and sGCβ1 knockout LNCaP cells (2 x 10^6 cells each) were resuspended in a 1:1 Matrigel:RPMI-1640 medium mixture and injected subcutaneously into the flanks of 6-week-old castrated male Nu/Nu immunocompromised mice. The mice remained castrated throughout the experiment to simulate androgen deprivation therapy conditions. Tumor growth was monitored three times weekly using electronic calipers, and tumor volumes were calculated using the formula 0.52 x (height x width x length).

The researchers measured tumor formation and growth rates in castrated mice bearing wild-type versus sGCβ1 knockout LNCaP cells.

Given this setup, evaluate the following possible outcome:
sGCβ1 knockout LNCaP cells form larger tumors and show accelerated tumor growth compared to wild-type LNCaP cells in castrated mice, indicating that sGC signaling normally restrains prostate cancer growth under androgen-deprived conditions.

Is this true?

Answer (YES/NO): YES